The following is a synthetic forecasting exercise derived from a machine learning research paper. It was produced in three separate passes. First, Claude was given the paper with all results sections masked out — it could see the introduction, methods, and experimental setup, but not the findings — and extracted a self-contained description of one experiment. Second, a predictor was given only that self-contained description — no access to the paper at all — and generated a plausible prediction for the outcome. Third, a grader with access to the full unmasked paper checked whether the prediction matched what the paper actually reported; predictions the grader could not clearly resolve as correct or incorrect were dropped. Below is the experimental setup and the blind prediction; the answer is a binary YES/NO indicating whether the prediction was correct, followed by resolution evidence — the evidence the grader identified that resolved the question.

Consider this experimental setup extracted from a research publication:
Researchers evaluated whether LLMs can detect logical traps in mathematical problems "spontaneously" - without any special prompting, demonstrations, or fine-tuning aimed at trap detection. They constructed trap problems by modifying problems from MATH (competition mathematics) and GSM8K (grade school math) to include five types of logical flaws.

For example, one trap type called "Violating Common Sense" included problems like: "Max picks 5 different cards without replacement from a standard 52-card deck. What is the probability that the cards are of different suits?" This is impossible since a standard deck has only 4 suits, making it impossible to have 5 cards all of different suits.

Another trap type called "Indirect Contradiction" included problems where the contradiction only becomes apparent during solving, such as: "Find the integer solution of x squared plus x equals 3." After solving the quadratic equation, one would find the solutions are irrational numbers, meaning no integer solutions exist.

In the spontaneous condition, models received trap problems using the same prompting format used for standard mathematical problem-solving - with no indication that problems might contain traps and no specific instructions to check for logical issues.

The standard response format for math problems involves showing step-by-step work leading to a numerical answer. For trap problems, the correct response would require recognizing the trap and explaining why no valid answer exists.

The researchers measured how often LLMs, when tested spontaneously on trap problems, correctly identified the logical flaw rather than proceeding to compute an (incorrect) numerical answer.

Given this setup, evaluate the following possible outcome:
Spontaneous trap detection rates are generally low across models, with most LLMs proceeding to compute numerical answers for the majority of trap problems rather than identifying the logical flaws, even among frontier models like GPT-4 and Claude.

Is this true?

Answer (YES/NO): YES